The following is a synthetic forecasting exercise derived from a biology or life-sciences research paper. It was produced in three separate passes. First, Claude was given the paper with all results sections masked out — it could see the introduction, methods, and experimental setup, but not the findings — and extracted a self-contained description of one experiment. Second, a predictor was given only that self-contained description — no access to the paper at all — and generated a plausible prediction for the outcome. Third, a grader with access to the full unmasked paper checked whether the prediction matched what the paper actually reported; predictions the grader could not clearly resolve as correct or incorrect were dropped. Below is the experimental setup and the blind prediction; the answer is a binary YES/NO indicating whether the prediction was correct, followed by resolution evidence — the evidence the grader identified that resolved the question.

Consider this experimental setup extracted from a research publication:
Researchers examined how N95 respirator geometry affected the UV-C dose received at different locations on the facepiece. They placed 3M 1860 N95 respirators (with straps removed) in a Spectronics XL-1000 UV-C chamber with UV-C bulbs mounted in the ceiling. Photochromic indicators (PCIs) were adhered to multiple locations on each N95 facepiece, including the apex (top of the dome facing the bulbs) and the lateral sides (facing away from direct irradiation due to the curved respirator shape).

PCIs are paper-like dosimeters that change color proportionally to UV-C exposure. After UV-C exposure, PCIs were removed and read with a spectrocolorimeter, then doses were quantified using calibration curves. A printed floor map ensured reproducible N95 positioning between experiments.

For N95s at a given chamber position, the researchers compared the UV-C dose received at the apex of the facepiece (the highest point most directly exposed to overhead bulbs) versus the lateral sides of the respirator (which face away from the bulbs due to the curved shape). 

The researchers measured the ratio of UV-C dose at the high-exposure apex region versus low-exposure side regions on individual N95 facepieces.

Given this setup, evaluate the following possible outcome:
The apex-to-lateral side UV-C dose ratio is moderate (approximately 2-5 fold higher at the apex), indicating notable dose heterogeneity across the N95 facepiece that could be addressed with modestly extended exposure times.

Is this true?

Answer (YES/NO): YES